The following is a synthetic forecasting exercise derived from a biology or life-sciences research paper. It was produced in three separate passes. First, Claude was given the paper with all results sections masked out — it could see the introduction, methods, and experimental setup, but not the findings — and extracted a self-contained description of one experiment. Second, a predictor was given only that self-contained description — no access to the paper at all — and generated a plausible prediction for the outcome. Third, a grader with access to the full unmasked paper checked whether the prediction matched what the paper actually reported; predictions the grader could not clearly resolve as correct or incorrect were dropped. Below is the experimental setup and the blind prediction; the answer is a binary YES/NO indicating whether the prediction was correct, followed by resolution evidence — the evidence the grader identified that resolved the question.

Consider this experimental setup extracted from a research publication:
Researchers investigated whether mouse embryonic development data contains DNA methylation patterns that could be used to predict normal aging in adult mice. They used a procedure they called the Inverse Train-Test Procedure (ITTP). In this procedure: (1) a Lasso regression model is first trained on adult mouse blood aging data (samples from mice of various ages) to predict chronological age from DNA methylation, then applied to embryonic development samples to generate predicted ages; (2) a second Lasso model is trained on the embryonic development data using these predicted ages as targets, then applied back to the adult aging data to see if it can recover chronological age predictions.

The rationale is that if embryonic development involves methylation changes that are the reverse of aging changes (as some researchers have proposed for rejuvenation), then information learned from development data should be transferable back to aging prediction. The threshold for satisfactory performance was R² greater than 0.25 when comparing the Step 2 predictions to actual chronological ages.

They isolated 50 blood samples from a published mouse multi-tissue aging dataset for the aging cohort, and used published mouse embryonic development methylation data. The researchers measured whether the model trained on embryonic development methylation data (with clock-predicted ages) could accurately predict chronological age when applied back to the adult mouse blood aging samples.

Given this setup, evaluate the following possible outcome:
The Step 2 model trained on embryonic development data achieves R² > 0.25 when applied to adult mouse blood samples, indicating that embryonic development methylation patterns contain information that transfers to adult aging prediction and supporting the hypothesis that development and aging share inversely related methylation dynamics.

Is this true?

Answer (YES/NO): NO